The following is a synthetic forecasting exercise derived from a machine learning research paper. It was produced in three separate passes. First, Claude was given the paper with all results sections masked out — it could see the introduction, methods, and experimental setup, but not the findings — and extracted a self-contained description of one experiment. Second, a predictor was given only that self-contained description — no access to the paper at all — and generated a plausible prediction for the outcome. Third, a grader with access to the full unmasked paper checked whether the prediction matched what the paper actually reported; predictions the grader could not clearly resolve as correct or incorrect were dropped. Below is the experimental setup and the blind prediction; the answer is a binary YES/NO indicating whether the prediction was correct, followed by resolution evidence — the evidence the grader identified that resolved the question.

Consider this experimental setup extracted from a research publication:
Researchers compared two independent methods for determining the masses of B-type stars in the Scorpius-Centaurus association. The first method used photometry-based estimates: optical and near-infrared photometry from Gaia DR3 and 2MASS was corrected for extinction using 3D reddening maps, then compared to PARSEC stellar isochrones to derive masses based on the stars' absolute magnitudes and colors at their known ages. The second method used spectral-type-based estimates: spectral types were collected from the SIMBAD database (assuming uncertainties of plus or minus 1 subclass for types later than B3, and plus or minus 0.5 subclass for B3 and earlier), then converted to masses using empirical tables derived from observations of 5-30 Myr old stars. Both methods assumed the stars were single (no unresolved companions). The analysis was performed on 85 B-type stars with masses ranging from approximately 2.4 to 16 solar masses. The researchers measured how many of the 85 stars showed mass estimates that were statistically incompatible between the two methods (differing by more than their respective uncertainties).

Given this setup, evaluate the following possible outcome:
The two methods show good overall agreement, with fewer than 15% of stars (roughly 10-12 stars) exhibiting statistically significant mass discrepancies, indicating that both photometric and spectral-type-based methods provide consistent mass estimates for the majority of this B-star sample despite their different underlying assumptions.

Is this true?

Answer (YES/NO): YES